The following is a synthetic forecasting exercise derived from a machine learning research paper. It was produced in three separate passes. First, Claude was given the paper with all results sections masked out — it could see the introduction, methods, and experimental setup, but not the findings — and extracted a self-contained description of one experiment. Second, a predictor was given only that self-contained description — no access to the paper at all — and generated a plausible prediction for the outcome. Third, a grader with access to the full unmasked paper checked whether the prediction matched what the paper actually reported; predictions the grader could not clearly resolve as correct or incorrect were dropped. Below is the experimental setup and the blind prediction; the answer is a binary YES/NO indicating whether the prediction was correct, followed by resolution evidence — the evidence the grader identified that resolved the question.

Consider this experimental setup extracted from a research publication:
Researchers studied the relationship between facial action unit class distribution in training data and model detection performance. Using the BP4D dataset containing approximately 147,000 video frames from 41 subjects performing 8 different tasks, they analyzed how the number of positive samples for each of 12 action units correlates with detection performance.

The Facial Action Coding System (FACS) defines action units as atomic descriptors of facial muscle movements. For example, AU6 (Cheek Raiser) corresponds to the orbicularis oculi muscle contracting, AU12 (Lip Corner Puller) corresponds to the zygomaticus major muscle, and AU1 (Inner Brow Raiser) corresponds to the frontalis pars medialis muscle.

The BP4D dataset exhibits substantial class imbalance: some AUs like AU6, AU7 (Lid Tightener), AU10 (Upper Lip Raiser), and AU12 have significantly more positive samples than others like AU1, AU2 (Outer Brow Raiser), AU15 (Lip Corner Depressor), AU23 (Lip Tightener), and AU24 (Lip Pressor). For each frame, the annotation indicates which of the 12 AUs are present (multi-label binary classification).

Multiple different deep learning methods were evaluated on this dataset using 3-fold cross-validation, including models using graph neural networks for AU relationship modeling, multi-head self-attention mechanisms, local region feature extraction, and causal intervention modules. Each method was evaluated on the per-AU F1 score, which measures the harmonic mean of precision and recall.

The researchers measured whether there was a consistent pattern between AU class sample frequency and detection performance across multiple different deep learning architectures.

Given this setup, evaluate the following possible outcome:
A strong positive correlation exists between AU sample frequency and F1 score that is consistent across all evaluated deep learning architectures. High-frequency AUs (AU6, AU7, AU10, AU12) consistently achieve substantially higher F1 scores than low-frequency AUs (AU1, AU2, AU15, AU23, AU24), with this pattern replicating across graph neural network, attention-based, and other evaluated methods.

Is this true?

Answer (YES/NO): YES